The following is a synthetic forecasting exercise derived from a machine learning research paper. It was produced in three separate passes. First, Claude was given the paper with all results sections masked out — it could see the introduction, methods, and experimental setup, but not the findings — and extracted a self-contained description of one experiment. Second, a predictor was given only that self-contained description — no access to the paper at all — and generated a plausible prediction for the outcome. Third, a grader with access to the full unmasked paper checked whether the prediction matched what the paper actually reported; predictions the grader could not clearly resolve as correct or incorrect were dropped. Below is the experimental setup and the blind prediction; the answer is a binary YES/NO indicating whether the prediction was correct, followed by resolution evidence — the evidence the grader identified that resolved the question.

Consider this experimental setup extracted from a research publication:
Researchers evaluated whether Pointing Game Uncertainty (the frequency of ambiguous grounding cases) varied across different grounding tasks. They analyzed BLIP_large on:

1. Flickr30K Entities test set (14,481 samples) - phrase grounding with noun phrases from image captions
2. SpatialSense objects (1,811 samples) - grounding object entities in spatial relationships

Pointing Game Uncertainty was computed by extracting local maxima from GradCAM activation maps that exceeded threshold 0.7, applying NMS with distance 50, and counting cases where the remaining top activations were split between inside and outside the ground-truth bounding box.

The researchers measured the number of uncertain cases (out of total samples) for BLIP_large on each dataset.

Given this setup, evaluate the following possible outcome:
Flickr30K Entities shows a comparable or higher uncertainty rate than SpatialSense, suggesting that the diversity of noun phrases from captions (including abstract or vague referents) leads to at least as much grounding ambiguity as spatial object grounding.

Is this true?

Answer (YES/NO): NO